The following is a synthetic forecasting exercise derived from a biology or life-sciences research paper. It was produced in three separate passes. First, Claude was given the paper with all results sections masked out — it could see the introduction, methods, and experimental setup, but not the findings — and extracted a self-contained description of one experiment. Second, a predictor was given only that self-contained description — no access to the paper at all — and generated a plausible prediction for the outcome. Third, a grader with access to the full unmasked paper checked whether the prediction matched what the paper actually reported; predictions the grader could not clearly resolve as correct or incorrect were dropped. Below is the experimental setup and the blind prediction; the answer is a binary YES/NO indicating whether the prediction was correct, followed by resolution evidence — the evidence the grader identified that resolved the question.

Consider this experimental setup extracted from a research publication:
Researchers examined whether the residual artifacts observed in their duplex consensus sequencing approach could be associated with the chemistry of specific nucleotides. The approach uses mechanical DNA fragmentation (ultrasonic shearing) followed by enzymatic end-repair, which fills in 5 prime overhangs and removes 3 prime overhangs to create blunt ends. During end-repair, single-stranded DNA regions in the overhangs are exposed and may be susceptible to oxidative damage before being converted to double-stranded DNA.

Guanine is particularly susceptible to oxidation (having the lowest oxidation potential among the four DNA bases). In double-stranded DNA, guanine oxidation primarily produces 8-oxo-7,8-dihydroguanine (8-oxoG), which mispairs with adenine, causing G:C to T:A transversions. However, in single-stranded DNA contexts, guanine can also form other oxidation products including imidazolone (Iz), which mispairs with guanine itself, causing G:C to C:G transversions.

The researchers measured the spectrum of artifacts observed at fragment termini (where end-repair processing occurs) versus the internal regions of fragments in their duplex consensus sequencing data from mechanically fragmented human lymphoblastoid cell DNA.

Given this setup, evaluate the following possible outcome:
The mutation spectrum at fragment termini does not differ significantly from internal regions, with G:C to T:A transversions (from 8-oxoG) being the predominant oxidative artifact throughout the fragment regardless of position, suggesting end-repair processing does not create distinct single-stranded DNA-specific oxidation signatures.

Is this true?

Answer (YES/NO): NO